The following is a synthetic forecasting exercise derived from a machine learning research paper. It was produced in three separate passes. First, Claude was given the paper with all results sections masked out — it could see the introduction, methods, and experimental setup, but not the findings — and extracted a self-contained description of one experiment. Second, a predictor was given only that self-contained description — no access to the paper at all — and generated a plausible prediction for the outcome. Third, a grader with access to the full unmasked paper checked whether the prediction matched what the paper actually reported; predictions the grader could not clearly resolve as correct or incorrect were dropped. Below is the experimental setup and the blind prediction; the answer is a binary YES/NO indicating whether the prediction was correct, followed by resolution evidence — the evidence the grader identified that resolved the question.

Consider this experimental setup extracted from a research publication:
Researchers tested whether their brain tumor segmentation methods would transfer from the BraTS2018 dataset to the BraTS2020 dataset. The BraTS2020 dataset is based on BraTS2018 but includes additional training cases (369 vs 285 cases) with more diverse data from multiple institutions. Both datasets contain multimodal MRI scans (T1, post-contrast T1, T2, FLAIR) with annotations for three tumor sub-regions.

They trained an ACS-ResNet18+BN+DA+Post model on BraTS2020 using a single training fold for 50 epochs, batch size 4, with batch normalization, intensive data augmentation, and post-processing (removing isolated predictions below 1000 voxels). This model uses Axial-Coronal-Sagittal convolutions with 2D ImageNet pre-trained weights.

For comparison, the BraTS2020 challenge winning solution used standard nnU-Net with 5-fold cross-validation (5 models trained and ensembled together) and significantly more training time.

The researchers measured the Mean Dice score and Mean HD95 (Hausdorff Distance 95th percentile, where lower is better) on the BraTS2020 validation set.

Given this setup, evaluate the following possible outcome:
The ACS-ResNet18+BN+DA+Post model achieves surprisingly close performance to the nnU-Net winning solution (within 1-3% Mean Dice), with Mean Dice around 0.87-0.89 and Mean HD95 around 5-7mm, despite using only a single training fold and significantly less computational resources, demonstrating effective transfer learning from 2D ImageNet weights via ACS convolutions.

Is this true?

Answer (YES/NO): NO